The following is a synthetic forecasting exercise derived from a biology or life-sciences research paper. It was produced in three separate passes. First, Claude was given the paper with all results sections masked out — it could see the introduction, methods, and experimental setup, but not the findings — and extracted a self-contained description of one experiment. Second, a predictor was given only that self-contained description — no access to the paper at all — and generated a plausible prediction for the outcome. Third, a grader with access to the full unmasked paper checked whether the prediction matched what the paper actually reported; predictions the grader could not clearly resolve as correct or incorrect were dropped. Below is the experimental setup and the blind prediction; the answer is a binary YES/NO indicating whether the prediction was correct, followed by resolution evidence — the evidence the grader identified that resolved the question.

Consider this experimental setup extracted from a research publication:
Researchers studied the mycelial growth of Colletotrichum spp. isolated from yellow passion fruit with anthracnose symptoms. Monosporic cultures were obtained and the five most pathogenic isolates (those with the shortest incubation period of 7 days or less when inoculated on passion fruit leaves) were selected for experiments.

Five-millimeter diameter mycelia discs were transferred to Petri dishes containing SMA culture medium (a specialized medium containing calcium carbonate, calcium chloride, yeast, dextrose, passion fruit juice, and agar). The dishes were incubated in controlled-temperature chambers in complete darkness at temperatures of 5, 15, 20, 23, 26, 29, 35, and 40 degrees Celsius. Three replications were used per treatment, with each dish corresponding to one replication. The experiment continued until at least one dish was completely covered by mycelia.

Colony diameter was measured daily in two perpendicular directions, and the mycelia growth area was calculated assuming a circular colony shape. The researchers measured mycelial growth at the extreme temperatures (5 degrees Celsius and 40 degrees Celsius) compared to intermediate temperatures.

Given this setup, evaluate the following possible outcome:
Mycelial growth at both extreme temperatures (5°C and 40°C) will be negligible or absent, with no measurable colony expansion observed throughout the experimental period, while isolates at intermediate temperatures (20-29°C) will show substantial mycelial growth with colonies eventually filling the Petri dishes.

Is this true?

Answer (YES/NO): YES